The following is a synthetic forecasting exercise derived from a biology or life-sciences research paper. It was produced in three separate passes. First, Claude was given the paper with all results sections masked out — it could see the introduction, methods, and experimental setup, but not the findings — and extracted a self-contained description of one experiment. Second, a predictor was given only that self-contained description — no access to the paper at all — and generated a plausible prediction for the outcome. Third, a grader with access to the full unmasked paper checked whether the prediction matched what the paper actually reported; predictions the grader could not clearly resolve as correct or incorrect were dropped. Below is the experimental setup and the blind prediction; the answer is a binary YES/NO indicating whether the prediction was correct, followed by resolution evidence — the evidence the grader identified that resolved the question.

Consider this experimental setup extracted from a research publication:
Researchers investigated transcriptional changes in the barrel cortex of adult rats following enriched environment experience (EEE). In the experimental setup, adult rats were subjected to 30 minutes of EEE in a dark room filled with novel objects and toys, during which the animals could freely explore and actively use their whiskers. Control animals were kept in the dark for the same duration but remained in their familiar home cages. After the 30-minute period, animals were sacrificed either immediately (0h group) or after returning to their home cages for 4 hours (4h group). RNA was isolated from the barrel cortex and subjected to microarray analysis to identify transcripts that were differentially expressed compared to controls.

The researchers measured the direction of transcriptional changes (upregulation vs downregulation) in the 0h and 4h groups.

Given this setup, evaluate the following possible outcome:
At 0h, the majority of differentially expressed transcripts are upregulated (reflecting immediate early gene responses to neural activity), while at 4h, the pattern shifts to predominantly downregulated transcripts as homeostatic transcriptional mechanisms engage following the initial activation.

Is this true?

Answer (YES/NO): YES